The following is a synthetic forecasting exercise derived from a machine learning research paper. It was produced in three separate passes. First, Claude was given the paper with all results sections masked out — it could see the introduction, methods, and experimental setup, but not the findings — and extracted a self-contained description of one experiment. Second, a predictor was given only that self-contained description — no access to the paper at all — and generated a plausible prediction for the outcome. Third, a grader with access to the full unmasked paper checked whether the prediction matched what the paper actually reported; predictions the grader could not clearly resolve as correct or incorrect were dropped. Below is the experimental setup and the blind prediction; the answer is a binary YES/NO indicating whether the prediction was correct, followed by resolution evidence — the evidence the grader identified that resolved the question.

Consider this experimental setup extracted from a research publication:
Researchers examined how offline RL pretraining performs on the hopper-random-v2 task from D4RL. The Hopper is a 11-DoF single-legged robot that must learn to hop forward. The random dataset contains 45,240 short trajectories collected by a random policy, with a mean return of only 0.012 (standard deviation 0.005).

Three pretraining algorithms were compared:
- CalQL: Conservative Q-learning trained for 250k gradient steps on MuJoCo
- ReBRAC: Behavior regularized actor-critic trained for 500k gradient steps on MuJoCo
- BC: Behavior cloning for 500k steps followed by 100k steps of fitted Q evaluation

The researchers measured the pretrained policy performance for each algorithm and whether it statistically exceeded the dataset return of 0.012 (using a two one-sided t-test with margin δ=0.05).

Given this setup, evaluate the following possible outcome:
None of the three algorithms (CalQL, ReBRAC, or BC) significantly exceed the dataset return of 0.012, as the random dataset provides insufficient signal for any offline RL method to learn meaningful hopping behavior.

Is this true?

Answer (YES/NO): NO